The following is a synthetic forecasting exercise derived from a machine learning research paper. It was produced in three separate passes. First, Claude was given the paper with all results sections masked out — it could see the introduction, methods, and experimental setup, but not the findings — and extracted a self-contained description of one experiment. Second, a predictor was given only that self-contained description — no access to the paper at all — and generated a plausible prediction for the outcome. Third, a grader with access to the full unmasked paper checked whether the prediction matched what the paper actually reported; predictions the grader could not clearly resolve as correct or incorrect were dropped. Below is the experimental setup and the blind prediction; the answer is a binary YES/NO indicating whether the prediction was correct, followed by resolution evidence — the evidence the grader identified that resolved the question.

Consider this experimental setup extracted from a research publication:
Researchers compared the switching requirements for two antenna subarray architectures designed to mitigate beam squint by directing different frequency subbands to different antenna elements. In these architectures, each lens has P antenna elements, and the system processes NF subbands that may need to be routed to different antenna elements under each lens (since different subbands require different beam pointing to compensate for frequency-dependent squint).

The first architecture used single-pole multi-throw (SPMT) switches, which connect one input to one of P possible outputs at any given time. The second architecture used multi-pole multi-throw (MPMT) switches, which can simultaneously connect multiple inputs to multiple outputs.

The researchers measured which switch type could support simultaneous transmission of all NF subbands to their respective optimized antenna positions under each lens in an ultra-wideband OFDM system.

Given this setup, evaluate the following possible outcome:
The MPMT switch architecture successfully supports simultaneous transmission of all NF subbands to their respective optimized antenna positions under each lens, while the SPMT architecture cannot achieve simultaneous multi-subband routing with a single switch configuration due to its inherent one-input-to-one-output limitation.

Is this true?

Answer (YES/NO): YES